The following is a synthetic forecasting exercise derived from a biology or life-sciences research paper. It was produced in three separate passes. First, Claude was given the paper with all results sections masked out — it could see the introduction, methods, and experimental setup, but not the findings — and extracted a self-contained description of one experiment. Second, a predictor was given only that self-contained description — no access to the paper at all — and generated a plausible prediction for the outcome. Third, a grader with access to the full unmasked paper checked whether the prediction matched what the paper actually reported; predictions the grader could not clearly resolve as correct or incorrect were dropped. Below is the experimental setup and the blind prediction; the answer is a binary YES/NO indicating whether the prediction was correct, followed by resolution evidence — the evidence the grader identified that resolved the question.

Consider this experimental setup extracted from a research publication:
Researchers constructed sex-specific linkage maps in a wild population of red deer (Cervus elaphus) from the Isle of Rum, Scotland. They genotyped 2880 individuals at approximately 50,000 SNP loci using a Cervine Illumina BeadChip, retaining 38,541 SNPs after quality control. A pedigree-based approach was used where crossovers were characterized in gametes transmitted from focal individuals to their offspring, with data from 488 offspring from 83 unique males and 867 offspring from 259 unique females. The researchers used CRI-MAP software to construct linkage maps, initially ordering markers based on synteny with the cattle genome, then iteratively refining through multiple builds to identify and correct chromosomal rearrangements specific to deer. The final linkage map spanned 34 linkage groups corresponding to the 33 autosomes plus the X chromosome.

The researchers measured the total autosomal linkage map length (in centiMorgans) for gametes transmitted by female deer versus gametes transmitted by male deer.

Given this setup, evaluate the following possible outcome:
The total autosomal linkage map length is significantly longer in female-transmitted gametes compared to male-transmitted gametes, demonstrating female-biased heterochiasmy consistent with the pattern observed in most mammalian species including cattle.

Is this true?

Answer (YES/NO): NO